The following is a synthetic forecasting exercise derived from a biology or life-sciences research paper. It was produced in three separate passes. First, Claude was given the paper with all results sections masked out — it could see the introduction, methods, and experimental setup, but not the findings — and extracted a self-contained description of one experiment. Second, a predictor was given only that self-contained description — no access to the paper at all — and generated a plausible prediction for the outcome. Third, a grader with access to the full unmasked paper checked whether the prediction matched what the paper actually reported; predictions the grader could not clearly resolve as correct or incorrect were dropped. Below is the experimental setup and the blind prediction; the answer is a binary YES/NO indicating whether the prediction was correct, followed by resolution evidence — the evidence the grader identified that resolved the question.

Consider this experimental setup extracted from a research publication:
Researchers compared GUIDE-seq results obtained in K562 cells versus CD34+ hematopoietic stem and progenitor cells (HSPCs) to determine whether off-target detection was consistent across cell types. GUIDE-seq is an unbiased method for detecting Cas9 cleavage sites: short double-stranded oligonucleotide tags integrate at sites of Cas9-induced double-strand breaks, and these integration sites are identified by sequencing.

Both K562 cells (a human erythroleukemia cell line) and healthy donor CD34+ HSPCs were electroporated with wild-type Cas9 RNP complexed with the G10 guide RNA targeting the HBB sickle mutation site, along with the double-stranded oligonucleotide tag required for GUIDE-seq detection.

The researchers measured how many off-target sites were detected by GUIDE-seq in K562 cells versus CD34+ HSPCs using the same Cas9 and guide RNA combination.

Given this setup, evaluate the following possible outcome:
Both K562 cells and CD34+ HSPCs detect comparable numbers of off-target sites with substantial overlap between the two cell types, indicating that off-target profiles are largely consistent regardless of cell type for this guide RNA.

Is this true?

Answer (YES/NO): NO